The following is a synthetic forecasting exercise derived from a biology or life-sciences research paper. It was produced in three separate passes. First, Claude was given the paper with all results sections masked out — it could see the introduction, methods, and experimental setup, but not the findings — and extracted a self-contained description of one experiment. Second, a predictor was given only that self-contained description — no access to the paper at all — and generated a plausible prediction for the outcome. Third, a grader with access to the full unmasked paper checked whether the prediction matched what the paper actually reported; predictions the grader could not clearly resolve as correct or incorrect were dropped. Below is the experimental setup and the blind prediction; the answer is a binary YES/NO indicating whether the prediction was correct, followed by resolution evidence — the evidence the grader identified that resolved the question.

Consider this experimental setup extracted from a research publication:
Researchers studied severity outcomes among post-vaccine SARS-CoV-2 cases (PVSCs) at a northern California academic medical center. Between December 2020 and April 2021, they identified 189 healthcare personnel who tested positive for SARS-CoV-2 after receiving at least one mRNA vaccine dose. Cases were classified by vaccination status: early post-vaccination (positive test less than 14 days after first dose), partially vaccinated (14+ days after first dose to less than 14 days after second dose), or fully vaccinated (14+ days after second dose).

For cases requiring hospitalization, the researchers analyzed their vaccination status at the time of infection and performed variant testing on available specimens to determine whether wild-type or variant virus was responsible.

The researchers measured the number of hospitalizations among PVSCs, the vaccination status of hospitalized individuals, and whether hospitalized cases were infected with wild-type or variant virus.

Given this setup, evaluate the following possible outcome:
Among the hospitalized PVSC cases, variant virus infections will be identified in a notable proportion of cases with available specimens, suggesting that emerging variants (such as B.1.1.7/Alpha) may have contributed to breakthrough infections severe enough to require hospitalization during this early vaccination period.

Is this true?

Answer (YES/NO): NO